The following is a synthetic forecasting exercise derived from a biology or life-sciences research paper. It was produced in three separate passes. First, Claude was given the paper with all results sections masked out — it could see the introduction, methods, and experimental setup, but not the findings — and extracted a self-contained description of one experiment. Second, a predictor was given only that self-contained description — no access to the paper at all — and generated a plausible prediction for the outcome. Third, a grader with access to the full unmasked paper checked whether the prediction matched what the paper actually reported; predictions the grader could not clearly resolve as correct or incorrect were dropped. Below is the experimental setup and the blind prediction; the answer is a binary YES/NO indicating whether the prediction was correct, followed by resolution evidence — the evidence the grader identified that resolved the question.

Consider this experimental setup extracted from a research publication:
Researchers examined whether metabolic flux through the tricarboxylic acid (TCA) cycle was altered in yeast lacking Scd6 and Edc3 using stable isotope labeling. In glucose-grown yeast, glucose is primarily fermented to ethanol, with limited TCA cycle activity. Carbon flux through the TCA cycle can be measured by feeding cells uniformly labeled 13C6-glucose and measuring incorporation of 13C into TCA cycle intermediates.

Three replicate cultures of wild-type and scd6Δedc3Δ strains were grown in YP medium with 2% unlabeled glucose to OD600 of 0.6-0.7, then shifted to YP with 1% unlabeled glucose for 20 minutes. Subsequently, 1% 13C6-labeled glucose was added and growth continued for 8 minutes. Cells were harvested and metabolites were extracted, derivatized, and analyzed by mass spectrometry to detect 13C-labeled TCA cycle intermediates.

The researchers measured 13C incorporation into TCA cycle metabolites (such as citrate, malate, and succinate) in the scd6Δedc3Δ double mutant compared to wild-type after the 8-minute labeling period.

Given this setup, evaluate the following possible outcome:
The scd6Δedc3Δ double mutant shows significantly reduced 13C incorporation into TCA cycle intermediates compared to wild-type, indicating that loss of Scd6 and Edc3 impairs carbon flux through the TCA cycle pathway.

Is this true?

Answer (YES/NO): NO